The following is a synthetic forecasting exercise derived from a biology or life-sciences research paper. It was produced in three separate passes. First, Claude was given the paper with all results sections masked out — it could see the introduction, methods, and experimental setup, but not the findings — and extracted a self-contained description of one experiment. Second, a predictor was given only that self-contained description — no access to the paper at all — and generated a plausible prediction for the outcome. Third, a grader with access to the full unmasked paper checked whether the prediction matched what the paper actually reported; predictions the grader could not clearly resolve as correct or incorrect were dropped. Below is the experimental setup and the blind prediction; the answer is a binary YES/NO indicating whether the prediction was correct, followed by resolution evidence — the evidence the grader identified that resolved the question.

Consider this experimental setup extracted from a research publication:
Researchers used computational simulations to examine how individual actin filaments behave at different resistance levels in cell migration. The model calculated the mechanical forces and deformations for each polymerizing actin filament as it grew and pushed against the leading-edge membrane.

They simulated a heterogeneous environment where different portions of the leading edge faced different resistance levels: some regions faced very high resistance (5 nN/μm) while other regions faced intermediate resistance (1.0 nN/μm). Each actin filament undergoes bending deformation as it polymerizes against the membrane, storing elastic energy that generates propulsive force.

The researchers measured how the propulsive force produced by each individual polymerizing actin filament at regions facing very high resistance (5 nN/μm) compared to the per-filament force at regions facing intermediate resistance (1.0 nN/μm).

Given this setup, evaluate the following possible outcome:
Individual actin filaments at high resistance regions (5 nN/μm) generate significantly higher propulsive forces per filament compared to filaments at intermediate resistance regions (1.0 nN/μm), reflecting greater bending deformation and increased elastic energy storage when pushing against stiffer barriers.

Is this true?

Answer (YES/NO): YES